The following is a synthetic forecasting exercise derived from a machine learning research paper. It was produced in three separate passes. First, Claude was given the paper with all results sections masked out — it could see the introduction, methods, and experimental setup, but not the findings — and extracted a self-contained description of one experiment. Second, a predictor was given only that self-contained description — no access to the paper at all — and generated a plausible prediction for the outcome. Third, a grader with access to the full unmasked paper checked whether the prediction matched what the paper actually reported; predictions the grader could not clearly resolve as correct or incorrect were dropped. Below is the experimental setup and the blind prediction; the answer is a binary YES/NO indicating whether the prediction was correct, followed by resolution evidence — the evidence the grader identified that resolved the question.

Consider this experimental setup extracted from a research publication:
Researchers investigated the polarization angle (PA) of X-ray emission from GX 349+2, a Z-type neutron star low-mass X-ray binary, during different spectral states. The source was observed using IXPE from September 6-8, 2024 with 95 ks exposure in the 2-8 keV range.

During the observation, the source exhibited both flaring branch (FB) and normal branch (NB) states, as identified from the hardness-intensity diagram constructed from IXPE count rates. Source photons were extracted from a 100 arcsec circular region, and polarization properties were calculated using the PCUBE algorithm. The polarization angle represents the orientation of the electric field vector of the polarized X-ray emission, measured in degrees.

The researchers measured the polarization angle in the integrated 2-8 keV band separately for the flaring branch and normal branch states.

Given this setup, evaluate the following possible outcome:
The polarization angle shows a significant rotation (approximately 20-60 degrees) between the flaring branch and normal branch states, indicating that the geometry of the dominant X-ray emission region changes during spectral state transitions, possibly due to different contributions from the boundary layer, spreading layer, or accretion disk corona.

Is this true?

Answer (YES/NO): NO